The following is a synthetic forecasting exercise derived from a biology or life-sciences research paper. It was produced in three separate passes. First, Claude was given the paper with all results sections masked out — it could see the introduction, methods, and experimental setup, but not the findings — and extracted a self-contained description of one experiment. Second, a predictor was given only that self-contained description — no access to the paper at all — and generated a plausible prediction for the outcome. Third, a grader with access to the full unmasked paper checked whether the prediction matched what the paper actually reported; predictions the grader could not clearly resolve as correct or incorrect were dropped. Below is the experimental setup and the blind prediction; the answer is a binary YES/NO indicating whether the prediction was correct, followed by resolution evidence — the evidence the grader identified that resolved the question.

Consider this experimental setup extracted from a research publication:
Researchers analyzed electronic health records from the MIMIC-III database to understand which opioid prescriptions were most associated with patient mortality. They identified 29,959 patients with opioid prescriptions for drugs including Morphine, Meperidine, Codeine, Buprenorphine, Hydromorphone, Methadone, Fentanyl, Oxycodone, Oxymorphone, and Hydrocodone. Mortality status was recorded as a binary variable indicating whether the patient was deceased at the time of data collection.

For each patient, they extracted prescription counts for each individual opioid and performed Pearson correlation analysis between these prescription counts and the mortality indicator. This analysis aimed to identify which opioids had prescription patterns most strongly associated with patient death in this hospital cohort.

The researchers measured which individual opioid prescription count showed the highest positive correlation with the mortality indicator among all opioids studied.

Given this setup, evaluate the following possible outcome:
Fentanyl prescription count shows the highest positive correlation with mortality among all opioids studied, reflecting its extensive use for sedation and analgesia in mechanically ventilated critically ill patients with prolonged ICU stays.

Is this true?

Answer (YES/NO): NO